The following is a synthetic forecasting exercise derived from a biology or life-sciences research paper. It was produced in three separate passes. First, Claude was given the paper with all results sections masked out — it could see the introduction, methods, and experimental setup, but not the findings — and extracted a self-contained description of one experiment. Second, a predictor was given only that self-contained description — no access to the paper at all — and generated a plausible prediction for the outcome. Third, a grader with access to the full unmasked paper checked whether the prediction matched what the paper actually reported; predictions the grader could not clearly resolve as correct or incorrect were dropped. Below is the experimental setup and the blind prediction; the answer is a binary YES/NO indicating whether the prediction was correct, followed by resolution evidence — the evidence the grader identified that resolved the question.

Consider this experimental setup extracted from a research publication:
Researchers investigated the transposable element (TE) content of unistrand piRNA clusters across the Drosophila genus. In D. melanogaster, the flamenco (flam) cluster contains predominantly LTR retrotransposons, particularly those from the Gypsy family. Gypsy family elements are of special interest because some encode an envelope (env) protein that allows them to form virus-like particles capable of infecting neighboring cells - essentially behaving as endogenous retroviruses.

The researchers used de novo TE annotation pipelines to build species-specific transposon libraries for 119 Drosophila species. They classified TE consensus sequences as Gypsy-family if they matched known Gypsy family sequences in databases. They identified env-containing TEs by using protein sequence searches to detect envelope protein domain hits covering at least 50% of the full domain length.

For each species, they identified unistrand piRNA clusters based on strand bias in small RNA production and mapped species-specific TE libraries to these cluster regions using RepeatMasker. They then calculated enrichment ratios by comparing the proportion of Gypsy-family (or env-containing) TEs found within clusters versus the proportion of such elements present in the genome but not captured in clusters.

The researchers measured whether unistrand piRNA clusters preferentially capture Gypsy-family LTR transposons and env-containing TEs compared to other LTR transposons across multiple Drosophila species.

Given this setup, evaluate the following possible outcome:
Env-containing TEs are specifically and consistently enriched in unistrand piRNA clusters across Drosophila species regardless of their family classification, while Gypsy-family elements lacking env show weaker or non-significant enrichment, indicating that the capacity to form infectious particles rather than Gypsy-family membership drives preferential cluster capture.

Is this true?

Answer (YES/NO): NO